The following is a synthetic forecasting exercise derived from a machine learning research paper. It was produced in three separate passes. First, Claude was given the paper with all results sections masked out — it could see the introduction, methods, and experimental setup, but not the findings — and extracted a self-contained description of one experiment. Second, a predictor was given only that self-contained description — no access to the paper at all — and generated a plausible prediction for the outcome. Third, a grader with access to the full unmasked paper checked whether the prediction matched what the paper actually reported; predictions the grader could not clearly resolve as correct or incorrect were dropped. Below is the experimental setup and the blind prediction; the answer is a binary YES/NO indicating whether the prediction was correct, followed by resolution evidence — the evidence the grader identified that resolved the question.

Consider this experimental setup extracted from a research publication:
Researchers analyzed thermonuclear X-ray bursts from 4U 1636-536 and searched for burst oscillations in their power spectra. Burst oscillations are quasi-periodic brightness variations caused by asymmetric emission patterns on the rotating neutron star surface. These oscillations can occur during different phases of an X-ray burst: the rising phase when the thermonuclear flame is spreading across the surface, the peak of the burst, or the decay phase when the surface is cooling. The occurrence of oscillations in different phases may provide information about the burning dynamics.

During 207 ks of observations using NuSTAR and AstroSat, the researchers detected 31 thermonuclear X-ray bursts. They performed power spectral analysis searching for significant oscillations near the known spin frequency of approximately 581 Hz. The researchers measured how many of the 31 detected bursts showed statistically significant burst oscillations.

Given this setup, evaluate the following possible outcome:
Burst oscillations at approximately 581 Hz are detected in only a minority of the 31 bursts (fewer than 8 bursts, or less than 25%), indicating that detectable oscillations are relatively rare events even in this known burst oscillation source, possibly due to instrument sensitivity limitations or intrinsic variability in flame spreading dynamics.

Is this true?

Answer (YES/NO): YES